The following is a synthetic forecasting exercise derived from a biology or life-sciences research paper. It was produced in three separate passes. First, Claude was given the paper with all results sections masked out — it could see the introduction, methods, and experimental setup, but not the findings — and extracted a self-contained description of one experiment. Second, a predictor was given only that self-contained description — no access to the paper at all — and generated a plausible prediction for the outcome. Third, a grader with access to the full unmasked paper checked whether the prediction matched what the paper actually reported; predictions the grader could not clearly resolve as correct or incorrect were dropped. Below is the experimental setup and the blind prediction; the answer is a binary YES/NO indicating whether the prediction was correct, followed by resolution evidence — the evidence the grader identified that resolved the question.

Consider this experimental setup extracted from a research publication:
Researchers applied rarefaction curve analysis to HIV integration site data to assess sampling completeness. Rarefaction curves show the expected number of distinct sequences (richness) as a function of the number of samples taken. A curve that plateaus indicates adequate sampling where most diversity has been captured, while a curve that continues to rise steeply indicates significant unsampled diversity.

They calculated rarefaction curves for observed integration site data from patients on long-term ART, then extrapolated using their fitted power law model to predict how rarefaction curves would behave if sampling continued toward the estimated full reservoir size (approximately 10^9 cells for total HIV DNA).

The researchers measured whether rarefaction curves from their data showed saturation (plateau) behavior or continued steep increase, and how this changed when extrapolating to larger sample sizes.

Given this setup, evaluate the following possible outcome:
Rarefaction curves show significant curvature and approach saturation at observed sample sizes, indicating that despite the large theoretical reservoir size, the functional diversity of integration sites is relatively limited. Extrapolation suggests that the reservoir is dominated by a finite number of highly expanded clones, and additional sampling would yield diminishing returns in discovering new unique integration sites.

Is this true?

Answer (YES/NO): NO